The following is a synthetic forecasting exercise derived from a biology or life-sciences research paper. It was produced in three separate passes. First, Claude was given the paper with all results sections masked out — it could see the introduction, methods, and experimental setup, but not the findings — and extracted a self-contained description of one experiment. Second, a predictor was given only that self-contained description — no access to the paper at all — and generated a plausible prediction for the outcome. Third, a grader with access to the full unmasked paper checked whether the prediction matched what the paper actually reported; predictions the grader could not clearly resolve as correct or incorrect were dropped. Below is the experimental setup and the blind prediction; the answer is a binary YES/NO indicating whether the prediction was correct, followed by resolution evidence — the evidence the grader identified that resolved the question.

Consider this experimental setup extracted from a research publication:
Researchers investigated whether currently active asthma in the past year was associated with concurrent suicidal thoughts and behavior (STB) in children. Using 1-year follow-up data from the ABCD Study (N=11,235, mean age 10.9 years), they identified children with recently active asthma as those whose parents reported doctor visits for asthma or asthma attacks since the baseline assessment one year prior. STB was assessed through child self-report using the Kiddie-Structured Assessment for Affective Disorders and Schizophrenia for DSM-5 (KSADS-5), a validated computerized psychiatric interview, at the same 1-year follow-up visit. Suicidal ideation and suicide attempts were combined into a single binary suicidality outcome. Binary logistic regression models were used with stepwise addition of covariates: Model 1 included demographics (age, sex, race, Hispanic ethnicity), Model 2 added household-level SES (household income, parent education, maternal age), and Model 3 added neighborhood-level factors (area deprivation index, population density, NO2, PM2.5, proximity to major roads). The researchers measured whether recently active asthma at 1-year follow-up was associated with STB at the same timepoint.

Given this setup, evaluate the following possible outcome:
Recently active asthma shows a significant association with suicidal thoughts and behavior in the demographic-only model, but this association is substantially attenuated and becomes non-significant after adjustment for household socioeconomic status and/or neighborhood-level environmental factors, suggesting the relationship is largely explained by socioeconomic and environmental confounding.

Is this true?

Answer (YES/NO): NO